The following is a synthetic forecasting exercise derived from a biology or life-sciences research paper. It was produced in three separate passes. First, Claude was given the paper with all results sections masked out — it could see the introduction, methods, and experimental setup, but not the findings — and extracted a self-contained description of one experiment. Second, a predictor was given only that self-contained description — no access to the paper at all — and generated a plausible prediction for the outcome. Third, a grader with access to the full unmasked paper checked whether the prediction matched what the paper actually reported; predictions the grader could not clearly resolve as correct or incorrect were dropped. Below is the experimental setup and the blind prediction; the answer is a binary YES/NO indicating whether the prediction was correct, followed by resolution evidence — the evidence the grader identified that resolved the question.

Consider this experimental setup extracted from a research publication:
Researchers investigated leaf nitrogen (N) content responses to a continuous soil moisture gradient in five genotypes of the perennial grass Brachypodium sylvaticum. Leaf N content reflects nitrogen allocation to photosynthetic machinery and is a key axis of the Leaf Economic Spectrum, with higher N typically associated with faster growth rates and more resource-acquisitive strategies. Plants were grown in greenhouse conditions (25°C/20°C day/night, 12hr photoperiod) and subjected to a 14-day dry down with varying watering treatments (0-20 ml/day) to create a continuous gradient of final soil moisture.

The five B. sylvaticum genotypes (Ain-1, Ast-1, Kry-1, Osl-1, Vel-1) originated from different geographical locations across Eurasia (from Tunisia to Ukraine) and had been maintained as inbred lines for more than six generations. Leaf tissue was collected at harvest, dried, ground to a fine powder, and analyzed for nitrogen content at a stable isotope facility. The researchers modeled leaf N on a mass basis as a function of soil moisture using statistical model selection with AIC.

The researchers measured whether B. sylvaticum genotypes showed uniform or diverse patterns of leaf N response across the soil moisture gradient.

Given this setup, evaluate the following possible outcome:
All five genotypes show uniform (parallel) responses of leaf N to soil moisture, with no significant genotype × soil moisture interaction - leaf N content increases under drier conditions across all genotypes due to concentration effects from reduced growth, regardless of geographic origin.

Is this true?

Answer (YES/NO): NO